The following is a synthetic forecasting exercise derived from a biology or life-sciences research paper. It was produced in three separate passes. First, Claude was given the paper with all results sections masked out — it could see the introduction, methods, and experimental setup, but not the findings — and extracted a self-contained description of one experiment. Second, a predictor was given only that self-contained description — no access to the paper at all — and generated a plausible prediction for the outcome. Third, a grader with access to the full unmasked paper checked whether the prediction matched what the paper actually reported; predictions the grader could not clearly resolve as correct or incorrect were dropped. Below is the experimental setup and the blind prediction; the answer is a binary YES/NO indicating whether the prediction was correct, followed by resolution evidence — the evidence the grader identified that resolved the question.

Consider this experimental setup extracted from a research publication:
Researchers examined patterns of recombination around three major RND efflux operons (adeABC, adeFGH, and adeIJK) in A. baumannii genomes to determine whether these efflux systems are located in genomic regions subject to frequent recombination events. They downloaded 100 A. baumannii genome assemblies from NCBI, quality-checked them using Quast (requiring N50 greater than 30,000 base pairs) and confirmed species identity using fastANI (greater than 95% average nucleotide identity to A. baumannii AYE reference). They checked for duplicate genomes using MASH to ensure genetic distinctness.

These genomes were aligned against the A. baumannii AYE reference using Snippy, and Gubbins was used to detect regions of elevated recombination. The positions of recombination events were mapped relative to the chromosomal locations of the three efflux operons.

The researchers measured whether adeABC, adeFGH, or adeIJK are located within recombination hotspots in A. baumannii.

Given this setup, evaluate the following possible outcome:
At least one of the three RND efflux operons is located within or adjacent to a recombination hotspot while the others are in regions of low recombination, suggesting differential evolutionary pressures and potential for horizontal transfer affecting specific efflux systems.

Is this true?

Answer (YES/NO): YES